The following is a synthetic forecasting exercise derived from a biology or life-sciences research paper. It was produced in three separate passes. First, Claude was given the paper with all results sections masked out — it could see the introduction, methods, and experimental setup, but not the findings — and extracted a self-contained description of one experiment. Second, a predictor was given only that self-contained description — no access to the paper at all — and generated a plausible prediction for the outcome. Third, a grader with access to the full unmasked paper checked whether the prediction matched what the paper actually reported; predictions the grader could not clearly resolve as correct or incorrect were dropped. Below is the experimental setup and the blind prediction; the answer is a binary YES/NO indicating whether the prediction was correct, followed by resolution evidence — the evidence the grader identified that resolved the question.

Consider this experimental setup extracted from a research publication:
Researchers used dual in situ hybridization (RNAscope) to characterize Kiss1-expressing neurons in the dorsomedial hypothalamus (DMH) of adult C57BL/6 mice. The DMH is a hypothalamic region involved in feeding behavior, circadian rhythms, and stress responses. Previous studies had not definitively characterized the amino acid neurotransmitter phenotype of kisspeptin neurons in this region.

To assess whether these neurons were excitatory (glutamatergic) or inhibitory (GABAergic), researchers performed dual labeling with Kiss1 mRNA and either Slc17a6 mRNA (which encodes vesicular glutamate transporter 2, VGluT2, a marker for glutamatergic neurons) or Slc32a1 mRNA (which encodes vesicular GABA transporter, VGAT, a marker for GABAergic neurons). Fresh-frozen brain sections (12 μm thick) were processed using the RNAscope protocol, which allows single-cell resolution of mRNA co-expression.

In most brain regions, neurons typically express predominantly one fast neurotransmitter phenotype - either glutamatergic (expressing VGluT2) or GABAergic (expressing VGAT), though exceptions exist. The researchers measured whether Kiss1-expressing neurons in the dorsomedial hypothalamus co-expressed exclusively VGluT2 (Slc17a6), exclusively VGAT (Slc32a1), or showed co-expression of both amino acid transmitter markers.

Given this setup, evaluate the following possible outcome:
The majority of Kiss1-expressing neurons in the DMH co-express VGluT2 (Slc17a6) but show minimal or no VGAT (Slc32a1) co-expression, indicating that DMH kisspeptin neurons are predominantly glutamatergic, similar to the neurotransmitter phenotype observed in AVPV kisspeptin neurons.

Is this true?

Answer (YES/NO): NO